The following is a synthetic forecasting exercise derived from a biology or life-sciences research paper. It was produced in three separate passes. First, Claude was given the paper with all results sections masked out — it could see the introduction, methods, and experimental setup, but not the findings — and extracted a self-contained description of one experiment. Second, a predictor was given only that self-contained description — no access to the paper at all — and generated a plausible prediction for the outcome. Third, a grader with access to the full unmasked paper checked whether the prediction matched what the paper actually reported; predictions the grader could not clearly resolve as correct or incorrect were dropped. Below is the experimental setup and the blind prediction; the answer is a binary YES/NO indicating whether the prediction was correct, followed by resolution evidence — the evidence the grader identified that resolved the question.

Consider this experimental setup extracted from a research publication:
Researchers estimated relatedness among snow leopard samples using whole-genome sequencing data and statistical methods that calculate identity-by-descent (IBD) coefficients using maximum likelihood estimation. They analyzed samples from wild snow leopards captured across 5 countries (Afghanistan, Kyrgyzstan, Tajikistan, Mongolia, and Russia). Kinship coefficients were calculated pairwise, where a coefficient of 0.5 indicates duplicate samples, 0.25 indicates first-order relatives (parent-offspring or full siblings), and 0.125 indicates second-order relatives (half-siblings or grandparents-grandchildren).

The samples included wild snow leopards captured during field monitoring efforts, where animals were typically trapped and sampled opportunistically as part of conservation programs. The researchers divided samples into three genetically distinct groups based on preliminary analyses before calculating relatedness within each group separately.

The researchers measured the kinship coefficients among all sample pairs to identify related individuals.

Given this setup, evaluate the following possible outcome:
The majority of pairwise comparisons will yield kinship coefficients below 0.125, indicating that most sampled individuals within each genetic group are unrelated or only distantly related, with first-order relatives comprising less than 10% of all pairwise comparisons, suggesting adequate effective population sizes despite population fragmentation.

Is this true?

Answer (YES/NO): NO